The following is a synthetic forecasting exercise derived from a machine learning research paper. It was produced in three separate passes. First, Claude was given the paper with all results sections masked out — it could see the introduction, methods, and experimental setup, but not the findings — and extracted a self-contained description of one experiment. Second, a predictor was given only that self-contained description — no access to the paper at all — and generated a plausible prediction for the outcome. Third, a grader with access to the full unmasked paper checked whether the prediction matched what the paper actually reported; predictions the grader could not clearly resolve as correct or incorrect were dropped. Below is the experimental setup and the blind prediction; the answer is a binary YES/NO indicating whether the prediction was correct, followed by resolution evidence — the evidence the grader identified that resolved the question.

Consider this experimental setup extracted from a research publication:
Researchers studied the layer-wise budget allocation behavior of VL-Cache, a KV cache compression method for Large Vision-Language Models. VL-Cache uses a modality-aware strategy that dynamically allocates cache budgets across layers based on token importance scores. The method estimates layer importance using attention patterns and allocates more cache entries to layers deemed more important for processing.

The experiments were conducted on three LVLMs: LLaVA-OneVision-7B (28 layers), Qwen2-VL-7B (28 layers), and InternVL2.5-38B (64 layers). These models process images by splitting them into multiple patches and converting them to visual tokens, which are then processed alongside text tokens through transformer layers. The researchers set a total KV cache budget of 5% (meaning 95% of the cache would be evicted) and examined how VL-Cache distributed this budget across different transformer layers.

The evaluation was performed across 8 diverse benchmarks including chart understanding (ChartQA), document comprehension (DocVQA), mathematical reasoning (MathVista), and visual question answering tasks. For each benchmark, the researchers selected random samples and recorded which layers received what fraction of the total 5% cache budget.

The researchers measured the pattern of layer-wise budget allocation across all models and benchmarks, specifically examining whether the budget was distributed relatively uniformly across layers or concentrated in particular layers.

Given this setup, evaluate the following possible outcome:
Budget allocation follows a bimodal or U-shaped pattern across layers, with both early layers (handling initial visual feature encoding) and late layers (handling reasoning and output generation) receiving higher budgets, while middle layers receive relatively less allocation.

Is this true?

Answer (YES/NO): NO